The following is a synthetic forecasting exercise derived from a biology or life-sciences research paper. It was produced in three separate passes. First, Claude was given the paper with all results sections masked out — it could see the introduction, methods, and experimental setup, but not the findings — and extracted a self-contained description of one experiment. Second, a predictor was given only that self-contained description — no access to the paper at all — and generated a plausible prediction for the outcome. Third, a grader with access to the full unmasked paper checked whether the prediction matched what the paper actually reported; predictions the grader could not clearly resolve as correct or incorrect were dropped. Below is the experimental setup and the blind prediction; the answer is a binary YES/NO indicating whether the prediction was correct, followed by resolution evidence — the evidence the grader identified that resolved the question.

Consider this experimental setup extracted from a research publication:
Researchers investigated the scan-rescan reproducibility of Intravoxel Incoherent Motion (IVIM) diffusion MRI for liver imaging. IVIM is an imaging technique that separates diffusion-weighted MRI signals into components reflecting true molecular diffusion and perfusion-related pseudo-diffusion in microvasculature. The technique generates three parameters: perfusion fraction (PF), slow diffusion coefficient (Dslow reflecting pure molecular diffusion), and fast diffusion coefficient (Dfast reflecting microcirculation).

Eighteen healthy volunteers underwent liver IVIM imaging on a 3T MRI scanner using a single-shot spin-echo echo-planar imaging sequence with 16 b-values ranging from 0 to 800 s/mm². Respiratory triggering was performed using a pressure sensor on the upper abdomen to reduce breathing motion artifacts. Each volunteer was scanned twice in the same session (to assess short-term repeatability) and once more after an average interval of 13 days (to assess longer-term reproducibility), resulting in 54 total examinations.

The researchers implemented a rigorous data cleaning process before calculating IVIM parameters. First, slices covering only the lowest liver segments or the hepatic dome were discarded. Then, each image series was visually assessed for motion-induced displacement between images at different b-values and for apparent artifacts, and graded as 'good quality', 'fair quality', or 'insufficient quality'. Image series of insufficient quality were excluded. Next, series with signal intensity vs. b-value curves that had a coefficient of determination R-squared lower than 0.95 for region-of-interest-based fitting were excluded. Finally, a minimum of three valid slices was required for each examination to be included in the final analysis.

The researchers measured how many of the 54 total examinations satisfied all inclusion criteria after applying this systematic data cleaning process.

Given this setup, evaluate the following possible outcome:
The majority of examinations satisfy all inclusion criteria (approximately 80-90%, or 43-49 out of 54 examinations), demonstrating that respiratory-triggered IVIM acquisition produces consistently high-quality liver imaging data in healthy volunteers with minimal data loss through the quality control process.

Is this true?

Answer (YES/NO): YES